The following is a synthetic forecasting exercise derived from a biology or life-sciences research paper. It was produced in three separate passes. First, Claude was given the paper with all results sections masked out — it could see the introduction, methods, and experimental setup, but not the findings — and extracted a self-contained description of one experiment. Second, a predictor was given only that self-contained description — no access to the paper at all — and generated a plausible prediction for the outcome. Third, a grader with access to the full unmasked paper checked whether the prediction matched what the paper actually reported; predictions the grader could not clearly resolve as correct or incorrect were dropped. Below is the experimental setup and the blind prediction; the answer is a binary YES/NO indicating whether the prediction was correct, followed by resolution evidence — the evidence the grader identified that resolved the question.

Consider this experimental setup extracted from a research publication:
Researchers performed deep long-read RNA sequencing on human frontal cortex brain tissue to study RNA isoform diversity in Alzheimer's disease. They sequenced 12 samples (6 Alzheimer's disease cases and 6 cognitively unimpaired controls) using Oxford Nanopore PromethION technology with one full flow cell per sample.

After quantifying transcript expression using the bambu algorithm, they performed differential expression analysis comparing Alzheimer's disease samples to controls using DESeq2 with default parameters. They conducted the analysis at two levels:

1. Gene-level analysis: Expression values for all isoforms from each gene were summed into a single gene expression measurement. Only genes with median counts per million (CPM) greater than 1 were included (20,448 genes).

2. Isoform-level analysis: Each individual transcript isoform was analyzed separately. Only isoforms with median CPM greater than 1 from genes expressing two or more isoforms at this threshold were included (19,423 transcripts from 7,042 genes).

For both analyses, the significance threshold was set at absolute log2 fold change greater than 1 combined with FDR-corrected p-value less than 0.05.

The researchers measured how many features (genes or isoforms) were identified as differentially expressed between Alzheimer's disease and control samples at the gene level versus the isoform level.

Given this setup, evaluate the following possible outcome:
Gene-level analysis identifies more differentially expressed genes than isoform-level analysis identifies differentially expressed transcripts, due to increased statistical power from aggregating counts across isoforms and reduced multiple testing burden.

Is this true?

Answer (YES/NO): YES